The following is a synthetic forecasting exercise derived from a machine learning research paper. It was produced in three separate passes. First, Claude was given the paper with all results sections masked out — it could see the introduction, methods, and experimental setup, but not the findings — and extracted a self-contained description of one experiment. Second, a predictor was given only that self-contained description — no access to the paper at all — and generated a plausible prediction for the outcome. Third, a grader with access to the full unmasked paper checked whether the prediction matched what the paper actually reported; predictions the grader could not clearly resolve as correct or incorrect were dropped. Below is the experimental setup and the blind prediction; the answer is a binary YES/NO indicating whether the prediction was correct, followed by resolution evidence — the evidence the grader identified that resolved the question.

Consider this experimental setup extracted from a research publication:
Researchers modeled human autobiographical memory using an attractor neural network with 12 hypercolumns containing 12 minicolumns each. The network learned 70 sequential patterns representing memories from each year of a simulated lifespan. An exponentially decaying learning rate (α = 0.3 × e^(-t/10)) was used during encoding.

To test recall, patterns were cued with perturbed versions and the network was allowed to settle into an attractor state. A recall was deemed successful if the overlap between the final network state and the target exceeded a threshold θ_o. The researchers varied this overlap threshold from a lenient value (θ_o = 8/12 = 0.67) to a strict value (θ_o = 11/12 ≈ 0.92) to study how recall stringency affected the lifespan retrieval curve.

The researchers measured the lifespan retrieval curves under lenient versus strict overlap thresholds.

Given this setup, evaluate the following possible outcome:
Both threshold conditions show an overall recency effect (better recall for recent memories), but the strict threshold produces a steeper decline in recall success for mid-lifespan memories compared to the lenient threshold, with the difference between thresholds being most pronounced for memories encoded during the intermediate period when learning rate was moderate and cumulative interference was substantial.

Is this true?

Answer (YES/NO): NO